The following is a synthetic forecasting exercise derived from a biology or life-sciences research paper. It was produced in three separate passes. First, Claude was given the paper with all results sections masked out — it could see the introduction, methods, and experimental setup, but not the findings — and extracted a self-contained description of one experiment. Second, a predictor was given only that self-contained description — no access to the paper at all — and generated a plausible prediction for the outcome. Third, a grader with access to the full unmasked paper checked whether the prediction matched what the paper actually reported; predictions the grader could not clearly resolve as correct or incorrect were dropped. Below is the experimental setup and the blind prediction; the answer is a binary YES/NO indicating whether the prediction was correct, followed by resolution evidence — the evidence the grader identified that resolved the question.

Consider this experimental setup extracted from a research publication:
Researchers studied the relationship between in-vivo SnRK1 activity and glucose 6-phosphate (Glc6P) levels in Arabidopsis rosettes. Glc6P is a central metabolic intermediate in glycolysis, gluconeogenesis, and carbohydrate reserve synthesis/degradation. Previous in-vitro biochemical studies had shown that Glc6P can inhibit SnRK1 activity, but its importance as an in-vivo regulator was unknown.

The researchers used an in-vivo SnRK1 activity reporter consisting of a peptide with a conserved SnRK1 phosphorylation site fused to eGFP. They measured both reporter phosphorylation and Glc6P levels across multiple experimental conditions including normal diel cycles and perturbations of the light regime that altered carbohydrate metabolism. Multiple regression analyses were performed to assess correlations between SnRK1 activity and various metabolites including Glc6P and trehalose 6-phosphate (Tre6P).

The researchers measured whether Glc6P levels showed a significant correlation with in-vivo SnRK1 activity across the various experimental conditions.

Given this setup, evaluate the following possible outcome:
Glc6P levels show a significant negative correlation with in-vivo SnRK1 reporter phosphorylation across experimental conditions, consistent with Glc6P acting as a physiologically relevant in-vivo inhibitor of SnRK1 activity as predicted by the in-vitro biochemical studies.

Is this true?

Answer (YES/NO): NO